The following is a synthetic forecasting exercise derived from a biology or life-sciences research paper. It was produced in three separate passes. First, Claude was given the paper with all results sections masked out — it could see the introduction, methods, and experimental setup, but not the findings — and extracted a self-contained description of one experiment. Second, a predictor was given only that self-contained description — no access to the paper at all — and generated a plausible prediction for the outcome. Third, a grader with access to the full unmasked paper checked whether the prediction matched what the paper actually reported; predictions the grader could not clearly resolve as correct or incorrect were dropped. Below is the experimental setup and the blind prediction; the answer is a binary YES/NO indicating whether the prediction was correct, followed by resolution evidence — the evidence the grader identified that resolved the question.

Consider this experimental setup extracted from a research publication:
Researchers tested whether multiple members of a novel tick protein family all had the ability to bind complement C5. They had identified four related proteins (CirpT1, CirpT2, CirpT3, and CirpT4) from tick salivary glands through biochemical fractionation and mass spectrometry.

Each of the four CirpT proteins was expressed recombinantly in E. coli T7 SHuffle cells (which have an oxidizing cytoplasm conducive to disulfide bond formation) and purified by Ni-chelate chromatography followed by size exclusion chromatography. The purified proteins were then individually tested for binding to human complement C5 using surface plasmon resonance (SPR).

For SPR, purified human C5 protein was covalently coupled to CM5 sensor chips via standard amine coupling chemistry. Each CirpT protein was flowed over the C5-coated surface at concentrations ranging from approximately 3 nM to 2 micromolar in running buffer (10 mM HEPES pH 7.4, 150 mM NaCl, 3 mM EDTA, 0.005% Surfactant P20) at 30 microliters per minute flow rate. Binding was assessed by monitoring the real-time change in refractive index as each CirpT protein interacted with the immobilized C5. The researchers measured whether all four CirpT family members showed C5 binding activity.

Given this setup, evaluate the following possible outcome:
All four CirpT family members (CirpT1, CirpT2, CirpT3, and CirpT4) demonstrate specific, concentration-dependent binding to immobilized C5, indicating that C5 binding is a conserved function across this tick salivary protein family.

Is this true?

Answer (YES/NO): YES